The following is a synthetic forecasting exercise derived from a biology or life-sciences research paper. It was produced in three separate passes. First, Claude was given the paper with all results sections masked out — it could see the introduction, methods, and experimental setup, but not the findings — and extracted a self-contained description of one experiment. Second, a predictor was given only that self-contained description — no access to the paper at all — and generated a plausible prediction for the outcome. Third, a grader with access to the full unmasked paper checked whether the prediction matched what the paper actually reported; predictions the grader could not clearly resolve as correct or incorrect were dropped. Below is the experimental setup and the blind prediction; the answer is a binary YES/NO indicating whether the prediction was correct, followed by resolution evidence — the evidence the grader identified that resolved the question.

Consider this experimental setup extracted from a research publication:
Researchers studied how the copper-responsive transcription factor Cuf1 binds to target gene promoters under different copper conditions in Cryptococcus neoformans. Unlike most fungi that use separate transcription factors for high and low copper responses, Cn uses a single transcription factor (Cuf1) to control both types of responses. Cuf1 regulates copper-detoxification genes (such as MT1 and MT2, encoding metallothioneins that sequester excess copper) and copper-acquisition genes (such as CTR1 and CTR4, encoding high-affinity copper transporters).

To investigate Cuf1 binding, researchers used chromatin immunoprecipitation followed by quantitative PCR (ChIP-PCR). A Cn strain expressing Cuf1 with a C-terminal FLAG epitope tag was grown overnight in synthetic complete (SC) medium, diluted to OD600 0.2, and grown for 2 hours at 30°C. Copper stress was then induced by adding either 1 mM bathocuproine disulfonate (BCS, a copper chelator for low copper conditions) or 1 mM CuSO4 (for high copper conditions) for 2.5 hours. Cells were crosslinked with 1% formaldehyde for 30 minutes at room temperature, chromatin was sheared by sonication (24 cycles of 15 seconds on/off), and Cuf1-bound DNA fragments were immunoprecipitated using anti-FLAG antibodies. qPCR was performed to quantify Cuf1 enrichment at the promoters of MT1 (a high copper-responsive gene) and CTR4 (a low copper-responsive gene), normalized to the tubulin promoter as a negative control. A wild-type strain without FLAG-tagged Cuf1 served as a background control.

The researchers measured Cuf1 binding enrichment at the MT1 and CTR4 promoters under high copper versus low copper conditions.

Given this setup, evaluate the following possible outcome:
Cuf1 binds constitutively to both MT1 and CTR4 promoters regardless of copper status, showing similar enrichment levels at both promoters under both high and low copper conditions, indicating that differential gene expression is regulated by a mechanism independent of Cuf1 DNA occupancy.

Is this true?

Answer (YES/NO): NO